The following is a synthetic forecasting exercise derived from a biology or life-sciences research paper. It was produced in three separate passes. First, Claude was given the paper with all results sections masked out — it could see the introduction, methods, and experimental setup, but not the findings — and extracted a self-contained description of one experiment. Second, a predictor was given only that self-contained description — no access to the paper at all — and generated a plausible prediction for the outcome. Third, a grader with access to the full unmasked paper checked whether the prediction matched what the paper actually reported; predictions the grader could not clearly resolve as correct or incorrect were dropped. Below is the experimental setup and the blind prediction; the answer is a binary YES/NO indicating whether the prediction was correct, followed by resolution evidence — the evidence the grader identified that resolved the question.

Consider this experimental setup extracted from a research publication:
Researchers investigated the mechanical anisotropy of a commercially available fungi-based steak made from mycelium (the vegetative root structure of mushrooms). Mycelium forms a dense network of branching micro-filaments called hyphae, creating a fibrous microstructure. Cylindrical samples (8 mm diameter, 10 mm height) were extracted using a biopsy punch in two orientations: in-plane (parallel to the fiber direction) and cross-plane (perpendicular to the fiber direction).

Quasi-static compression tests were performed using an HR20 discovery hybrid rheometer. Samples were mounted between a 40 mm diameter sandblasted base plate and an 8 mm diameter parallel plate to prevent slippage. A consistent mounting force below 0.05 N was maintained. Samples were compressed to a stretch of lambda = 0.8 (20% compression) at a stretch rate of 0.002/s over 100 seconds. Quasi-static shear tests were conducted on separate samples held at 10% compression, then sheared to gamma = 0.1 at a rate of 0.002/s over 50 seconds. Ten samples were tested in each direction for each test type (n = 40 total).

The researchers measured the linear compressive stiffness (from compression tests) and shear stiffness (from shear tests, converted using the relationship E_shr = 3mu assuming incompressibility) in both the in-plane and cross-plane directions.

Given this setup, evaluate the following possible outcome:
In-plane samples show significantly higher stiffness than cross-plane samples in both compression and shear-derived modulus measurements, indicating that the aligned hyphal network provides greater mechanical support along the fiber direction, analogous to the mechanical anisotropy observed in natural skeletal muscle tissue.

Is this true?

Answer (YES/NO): NO